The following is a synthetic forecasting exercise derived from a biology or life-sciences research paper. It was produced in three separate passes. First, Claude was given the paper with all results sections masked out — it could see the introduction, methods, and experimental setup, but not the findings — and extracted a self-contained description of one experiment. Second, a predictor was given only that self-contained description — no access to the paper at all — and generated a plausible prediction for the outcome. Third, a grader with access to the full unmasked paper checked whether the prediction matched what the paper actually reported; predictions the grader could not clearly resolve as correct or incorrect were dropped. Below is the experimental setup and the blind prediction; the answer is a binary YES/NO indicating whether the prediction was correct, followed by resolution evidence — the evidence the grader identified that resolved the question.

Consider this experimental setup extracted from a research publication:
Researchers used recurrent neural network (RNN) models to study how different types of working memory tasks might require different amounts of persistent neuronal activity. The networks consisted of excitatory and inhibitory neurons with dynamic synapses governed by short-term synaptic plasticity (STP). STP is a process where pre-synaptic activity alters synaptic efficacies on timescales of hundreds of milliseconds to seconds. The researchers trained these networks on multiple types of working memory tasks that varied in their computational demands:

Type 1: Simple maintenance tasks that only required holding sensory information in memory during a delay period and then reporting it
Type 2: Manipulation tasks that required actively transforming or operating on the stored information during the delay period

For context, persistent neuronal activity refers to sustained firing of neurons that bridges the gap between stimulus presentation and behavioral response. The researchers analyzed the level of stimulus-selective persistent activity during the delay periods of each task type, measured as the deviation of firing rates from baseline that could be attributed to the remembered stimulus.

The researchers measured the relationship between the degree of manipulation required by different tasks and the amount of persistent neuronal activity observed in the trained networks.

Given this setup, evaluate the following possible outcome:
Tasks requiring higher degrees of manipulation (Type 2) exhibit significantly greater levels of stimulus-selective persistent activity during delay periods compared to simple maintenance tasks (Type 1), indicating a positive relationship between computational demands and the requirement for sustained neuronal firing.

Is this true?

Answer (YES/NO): YES